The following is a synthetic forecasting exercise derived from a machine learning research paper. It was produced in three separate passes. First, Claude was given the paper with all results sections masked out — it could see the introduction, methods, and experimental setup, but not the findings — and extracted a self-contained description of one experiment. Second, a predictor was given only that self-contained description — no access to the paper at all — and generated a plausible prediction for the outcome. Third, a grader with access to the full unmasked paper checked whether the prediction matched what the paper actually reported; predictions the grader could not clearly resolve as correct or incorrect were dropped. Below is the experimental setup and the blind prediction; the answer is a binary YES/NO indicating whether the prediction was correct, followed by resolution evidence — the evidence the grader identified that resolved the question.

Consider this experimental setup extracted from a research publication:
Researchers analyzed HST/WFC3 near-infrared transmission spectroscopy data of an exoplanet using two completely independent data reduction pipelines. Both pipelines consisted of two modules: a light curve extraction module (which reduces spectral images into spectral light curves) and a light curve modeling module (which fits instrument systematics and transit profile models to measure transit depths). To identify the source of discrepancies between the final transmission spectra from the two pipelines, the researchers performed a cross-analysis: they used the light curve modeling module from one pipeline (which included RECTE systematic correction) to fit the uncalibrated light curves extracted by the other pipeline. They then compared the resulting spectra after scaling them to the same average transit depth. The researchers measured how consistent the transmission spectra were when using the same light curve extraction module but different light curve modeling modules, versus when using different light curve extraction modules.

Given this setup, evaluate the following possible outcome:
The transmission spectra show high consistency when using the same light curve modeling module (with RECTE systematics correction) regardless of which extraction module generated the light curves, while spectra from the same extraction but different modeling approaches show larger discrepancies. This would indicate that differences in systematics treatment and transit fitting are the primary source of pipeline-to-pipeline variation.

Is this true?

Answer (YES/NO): NO